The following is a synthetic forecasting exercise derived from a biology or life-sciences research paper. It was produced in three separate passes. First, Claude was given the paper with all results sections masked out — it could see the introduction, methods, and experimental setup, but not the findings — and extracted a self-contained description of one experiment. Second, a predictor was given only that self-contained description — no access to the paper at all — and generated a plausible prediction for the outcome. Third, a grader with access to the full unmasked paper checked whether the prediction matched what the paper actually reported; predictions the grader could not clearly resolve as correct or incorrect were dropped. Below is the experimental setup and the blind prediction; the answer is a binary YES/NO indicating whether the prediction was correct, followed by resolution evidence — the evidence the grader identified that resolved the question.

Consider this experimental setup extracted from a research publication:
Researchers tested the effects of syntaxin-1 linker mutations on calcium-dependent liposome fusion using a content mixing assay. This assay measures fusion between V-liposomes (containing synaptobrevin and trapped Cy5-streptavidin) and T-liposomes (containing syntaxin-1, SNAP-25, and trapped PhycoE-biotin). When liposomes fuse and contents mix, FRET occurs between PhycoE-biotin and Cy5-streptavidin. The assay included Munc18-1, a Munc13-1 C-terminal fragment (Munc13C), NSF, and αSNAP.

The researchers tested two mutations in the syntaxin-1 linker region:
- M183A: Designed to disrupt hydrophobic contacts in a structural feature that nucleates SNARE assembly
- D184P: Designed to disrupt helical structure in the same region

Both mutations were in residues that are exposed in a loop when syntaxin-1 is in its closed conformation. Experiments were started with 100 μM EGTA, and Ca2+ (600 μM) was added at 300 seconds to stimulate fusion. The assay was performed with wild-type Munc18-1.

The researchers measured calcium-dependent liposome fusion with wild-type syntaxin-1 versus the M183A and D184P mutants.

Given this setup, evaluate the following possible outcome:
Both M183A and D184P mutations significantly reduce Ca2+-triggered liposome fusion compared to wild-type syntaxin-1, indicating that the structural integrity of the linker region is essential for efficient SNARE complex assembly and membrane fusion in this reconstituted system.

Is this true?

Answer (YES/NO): YES